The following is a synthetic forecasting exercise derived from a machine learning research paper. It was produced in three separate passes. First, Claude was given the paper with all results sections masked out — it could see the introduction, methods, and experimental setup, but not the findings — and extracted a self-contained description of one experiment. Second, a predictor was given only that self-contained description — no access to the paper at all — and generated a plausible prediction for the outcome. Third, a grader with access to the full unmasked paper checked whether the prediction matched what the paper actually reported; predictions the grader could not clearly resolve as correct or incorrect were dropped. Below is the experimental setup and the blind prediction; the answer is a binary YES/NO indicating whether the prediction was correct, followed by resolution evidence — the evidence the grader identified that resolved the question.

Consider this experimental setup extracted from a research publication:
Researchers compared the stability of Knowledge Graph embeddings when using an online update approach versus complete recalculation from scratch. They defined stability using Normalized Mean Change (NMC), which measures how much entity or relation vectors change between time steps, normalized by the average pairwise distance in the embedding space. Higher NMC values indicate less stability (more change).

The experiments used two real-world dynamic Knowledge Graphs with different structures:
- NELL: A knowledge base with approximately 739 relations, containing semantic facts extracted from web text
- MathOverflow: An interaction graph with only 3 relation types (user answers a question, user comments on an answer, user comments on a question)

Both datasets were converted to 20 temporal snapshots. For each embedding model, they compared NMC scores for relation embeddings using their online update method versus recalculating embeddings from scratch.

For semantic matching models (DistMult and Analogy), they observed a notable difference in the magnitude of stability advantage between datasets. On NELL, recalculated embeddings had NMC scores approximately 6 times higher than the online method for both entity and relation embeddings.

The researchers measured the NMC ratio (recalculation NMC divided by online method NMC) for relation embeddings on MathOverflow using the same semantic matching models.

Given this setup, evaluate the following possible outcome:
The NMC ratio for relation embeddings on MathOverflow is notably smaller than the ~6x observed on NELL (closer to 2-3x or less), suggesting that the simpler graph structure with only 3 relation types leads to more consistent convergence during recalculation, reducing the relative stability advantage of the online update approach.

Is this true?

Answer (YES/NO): NO